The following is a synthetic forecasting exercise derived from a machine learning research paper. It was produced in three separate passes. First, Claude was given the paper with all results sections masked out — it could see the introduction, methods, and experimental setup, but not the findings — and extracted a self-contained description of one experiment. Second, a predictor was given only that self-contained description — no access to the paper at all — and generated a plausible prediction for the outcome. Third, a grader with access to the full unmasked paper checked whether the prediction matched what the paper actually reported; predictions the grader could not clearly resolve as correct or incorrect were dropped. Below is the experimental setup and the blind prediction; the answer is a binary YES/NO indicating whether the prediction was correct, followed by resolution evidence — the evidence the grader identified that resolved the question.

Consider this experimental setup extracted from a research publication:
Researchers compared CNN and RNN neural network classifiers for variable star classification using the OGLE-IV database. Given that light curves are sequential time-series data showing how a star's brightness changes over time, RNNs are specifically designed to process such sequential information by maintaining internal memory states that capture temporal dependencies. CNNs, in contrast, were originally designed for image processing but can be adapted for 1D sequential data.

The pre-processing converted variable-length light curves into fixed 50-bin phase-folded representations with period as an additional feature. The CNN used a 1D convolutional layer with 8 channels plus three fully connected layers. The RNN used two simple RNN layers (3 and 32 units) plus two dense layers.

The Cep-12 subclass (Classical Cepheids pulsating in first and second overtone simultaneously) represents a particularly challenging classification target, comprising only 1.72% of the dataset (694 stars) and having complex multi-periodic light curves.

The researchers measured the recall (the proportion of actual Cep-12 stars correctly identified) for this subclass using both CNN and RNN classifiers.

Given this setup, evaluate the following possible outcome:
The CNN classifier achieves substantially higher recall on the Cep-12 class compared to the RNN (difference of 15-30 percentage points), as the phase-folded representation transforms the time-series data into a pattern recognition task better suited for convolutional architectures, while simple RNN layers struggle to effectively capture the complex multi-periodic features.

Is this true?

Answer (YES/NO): YES